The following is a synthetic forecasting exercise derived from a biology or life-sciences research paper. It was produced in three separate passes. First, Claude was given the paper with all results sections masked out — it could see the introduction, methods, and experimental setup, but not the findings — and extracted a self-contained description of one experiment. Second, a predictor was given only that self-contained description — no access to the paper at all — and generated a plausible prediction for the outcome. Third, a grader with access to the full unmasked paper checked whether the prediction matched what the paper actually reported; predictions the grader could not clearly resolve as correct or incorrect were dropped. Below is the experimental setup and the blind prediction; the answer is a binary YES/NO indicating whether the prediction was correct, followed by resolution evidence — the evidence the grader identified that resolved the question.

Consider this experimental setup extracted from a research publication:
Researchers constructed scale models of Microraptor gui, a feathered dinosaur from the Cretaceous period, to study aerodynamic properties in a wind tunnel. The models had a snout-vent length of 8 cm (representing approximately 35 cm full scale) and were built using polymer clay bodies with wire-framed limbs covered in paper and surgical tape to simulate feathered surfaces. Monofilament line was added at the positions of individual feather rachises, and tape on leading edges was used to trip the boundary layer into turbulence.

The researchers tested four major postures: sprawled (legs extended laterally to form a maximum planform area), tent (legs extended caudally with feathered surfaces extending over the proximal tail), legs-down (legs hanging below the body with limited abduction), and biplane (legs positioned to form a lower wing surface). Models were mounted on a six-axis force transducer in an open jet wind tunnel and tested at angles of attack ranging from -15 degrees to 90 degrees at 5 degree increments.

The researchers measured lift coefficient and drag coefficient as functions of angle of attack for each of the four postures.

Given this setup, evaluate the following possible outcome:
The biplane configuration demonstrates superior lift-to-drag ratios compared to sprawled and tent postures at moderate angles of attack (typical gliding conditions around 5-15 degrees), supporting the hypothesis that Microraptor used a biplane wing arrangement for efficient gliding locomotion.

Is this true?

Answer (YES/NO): NO